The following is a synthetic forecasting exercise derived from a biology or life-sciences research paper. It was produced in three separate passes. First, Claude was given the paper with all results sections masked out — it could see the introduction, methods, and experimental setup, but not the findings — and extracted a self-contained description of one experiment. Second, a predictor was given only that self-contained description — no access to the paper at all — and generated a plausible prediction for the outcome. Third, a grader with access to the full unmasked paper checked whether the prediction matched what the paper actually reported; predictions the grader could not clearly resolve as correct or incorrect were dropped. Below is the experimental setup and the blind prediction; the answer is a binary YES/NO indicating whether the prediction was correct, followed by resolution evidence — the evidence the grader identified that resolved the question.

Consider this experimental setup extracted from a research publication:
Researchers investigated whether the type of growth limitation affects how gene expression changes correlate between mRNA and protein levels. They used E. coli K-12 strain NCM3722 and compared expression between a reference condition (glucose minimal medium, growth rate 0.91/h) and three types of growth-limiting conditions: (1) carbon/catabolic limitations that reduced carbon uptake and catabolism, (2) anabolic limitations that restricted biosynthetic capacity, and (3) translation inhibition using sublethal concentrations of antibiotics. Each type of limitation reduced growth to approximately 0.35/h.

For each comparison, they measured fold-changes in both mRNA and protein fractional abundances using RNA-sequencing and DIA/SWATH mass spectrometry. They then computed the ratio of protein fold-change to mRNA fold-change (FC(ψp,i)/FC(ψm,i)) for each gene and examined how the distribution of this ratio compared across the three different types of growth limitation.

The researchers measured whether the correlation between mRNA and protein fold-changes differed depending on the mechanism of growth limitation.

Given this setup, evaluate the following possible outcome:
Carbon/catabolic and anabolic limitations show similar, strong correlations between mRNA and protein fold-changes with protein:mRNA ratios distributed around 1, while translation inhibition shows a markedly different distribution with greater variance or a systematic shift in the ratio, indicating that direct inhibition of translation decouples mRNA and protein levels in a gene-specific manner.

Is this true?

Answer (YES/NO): NO